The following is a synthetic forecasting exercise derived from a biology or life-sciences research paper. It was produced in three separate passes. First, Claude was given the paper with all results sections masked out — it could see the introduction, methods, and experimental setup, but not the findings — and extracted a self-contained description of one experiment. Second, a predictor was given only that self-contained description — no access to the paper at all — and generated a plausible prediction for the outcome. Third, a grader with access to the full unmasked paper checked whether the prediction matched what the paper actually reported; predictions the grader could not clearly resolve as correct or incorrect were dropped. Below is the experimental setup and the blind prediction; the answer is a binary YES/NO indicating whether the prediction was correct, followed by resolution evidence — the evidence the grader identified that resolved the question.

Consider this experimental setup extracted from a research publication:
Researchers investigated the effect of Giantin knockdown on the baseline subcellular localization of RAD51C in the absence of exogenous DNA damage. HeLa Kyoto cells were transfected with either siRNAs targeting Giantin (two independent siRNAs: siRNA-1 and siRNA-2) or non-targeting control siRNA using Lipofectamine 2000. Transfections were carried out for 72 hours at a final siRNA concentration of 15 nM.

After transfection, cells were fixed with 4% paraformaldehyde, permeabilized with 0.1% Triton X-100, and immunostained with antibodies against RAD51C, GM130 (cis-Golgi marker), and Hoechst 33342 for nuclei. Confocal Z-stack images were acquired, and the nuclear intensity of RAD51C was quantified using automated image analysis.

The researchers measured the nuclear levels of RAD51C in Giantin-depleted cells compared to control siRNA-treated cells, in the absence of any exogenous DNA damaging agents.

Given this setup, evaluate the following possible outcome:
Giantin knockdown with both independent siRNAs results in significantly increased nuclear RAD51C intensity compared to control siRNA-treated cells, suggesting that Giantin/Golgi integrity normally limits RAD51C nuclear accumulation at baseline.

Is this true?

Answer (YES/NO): YES